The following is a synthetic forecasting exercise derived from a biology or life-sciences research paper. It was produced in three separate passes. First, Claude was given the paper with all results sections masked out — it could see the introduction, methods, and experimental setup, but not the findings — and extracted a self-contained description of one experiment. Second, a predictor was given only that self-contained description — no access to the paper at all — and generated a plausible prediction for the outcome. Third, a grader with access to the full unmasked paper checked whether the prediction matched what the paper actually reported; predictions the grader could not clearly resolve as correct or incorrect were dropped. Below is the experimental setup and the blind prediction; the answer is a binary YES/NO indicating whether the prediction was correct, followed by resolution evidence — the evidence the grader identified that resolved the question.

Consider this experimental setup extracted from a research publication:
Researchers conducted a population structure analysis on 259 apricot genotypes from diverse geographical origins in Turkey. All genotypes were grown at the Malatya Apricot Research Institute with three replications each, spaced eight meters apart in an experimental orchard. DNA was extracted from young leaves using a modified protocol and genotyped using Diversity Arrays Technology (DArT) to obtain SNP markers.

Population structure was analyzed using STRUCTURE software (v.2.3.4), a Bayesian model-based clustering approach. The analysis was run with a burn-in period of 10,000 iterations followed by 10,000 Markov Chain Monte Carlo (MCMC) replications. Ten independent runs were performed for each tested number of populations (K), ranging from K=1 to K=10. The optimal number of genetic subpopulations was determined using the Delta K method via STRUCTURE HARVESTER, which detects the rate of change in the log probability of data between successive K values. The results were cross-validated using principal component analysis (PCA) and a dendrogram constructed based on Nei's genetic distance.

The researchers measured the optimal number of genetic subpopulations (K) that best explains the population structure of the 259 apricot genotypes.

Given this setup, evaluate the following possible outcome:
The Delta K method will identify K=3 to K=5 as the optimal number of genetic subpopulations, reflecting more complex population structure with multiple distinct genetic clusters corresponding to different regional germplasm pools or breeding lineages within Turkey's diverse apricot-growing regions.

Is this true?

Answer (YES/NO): NO